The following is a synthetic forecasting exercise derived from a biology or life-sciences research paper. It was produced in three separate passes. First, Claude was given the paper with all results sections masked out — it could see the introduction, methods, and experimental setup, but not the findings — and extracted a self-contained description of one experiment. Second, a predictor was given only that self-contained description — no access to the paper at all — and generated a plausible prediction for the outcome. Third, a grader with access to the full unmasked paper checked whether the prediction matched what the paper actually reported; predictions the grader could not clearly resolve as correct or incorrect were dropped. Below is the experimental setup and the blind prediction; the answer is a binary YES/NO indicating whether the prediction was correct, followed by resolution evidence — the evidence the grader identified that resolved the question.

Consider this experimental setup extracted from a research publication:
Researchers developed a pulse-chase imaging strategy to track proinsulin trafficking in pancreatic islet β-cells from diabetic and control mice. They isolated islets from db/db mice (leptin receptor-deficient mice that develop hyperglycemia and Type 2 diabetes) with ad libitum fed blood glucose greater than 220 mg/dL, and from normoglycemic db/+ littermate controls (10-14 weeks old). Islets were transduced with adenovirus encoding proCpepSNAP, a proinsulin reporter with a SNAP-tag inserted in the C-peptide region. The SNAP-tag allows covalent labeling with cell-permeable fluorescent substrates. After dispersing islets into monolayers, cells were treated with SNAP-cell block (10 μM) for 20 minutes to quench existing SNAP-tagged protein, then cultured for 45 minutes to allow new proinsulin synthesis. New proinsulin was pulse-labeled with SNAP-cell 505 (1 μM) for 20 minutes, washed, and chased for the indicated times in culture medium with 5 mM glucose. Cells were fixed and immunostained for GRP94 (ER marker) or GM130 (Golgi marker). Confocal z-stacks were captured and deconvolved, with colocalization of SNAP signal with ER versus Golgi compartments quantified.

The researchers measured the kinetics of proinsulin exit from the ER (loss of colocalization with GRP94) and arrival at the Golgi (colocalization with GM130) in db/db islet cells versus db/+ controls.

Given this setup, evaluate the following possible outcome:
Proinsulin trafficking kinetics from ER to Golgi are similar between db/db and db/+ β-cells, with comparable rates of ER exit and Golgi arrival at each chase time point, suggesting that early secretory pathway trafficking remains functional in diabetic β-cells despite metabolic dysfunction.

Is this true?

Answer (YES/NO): NO